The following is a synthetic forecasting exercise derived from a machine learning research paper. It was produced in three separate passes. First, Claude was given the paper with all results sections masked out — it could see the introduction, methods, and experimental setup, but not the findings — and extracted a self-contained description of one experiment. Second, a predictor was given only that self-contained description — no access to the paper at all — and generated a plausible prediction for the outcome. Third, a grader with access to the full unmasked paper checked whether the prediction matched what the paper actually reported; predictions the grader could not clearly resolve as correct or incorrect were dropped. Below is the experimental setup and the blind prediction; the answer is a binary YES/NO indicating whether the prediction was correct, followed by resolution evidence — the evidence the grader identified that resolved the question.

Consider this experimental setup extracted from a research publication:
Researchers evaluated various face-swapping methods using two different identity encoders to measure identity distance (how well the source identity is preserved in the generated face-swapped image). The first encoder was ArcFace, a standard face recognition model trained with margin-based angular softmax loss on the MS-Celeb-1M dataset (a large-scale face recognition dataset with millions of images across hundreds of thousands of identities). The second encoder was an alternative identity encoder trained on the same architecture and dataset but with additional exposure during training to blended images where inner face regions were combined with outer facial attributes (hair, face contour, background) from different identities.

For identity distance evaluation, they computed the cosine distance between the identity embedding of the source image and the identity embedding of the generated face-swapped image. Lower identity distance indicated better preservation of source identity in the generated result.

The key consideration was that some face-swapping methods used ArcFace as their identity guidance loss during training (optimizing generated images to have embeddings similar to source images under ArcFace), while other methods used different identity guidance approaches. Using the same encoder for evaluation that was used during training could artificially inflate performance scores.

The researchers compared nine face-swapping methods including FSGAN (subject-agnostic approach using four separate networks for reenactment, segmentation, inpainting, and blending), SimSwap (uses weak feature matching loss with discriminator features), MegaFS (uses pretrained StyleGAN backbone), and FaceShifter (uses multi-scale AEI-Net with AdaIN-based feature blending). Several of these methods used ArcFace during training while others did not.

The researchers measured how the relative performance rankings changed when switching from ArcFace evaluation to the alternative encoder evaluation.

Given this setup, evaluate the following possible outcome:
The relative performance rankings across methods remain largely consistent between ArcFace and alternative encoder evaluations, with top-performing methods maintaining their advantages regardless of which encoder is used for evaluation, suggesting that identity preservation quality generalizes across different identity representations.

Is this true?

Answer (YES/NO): NO